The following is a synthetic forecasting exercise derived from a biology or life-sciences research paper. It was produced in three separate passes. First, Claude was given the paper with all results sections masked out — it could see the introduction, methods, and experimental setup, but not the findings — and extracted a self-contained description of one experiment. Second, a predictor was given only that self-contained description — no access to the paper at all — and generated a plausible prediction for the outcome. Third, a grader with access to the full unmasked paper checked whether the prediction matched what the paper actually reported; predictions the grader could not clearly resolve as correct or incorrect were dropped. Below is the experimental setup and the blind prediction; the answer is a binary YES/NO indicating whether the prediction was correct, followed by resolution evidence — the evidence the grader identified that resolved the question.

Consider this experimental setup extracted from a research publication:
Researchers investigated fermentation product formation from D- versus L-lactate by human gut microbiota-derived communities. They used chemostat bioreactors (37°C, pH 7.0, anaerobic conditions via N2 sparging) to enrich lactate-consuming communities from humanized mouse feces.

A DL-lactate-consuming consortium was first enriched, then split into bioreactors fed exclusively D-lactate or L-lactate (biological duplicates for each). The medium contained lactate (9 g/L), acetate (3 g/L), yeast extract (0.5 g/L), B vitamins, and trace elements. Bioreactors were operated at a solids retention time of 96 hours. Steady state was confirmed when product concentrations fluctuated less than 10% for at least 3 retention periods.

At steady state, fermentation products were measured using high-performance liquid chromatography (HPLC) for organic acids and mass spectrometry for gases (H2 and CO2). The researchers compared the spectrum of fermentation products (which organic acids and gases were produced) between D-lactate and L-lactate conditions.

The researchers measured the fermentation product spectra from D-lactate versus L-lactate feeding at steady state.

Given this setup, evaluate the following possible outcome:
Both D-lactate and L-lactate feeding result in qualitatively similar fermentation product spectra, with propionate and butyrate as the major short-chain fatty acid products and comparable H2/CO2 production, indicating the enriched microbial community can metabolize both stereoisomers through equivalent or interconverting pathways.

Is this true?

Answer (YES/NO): NO